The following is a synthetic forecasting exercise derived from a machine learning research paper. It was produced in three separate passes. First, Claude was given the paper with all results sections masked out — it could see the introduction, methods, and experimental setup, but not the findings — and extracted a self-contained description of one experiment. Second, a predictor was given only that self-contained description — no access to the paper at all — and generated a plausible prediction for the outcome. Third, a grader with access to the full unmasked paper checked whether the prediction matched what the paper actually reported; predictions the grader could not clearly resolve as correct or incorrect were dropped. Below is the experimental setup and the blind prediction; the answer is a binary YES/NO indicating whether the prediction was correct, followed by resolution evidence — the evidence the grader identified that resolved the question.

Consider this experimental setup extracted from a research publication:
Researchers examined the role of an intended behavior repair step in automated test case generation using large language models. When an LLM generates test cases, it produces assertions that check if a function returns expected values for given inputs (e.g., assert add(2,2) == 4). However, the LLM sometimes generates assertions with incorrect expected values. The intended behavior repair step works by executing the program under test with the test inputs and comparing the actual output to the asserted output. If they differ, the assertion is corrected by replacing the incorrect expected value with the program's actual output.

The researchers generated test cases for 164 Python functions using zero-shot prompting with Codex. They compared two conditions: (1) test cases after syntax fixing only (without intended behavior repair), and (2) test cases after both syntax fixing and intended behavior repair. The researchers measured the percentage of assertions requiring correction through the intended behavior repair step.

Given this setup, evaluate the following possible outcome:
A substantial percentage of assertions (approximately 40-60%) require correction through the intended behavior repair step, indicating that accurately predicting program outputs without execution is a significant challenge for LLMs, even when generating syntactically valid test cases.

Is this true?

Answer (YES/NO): NO